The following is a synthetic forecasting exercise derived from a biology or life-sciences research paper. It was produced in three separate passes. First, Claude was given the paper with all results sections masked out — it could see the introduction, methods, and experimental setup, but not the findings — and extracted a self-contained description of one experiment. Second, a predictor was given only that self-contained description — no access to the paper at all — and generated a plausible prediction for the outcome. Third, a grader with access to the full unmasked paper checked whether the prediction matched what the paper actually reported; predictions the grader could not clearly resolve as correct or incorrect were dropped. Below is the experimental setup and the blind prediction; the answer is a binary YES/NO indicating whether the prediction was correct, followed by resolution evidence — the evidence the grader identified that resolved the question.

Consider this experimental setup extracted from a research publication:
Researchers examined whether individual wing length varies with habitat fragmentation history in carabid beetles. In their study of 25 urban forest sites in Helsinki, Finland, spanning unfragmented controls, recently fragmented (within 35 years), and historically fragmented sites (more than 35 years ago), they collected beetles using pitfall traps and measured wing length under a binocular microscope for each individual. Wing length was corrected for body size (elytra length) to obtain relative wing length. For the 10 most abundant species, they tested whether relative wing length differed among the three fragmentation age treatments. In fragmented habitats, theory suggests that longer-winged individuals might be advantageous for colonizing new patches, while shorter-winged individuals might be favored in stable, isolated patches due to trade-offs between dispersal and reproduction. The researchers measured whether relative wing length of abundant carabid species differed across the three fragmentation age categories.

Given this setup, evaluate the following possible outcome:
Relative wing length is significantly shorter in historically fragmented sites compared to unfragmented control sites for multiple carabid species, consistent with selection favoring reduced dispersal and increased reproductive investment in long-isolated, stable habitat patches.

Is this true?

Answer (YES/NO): NO